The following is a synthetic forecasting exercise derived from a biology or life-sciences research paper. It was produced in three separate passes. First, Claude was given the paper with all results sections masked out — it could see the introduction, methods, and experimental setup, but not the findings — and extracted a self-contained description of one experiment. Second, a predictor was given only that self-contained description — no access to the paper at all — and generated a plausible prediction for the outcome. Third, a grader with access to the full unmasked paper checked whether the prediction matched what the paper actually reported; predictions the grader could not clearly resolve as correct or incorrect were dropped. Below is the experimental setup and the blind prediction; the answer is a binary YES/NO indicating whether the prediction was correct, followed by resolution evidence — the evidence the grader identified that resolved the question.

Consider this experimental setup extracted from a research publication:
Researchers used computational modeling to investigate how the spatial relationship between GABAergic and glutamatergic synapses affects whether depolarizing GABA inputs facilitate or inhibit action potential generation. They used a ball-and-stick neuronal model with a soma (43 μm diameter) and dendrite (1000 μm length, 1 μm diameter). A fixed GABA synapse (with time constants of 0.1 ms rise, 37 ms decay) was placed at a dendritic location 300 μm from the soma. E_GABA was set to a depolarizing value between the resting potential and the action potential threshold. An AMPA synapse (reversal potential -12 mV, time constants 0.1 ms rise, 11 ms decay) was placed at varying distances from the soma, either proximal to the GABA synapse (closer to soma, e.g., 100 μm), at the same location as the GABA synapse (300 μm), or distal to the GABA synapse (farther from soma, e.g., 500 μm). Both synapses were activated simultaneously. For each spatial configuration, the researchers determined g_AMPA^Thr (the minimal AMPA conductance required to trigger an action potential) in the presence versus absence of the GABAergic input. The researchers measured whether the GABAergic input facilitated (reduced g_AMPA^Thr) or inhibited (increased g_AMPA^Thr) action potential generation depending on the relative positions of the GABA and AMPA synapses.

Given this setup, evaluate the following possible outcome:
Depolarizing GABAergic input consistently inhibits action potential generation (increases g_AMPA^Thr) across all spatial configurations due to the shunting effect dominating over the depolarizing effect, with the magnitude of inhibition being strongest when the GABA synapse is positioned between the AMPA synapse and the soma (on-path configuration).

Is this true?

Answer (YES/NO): NO